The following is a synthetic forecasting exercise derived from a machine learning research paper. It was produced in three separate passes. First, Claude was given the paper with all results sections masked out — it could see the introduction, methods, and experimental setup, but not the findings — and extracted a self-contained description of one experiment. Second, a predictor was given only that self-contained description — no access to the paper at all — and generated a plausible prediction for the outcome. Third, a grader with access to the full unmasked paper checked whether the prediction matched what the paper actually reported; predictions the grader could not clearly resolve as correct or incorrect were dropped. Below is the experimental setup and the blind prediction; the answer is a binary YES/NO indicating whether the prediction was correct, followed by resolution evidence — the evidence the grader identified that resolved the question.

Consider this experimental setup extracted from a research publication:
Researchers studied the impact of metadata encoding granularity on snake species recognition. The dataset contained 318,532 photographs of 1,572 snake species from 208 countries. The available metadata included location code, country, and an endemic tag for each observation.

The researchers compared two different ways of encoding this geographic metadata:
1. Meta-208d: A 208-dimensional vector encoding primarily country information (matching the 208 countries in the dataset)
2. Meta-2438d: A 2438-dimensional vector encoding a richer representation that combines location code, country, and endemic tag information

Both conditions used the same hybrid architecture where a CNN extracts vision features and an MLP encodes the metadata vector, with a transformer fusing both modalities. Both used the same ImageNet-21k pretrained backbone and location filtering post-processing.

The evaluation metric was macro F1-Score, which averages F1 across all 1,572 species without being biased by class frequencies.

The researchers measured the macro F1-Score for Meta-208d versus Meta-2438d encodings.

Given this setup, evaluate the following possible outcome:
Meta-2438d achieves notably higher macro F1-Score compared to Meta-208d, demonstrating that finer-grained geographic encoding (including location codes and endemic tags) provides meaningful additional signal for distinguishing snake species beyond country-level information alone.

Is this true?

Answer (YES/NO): YES